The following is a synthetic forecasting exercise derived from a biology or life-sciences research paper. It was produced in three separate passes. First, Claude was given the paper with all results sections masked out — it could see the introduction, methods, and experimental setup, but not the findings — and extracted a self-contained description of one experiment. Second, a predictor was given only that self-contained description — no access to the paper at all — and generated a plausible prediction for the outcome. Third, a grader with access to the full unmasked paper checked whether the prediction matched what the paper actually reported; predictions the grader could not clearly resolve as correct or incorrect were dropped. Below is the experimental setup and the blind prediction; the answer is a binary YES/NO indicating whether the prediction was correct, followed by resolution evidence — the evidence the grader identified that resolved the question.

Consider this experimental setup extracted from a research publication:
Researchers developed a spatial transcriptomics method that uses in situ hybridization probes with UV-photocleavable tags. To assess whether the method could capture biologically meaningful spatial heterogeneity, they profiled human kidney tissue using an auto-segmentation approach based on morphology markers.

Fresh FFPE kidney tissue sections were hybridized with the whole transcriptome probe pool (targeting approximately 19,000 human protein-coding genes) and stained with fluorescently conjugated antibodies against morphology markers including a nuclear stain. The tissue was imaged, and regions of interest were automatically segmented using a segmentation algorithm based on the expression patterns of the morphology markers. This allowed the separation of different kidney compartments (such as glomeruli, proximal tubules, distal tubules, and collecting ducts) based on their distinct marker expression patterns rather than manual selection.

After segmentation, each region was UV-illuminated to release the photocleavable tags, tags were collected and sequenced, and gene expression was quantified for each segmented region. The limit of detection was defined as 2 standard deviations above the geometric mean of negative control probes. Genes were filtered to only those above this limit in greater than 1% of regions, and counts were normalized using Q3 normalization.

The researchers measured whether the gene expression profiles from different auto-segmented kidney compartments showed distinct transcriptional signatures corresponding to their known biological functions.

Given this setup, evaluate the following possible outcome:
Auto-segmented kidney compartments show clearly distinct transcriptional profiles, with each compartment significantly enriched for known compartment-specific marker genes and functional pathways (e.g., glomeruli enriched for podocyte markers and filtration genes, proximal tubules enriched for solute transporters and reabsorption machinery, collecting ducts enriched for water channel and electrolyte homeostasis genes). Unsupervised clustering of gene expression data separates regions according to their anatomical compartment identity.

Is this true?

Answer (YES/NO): YES